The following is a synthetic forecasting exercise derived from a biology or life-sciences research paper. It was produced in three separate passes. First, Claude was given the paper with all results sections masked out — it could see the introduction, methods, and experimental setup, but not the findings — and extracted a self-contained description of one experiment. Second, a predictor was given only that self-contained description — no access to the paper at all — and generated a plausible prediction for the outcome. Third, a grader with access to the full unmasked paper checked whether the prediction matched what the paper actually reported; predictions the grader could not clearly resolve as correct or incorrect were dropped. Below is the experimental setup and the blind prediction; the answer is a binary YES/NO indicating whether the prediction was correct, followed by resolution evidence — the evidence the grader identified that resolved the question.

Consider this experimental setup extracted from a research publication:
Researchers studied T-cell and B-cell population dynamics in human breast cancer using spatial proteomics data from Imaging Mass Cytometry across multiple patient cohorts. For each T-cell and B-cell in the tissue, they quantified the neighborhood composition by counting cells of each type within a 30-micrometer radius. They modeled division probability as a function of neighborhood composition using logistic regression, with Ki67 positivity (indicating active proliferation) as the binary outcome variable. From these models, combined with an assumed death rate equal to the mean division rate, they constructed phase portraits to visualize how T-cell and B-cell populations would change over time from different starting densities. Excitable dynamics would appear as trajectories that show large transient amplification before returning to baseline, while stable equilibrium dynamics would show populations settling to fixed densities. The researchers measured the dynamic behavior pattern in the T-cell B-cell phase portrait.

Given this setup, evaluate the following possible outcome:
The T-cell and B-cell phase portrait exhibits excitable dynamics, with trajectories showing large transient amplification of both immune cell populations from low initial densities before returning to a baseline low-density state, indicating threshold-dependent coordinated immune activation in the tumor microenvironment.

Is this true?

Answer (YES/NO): YES